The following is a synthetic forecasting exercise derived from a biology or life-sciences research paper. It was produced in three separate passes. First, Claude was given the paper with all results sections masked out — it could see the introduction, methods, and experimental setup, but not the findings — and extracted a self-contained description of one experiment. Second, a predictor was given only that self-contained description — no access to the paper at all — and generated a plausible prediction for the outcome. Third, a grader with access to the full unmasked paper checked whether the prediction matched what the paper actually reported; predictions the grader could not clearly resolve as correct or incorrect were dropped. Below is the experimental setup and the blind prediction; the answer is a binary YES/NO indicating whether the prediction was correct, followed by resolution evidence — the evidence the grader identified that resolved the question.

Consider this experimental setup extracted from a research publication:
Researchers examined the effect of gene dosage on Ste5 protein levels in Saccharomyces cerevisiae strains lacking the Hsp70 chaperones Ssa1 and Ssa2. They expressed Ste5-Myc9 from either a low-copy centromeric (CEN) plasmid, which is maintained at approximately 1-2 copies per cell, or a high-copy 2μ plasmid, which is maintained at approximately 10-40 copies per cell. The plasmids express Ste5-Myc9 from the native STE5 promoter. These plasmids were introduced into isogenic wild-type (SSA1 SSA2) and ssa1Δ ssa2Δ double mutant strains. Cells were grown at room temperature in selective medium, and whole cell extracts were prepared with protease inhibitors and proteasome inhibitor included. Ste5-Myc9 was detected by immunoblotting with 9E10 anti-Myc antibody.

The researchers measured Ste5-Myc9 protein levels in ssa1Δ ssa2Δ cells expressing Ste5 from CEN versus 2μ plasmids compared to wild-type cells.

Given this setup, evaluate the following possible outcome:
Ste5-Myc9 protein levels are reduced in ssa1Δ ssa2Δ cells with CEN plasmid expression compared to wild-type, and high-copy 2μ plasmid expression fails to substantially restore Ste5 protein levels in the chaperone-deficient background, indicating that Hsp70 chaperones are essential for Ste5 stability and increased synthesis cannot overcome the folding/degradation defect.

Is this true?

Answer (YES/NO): NO